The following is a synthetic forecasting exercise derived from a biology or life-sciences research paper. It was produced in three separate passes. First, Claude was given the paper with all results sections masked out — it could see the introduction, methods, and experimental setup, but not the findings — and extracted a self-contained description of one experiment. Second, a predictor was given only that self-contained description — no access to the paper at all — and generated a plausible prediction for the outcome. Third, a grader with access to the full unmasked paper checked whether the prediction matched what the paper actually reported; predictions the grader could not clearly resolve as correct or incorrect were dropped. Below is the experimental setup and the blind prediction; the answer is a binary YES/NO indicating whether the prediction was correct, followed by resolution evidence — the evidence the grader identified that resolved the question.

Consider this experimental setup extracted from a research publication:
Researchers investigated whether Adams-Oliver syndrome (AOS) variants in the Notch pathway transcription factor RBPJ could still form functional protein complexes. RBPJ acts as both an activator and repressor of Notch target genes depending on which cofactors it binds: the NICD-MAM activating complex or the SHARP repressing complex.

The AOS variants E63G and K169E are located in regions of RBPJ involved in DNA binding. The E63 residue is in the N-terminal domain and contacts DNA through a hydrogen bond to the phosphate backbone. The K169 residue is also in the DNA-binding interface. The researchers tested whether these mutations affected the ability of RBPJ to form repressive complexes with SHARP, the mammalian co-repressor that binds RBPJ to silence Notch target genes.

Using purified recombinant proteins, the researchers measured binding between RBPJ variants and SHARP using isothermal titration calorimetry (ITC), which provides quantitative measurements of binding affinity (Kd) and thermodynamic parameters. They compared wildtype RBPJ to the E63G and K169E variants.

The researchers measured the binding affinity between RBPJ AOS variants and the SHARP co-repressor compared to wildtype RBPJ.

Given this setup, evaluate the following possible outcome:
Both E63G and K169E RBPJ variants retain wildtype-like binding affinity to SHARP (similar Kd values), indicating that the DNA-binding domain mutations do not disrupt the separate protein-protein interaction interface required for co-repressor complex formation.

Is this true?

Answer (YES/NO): YES